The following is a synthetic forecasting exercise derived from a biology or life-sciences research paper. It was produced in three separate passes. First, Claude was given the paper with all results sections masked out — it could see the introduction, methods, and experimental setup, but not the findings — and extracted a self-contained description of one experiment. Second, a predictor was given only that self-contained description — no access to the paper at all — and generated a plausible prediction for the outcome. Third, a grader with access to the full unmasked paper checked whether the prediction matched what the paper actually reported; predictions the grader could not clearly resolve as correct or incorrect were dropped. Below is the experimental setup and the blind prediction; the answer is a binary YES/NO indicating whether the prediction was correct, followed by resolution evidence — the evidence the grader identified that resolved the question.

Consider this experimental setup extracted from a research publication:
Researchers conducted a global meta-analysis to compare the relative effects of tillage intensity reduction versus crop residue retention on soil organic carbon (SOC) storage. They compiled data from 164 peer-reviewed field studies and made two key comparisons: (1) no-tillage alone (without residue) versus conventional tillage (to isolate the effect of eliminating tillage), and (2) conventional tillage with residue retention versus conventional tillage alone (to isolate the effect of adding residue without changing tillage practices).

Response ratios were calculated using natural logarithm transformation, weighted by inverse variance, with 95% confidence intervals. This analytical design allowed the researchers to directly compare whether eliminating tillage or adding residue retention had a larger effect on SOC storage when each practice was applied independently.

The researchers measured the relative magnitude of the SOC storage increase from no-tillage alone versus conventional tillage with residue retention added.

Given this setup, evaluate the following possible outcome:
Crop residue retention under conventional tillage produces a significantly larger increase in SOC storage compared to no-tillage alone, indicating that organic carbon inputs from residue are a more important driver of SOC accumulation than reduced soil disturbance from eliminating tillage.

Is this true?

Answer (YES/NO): YES